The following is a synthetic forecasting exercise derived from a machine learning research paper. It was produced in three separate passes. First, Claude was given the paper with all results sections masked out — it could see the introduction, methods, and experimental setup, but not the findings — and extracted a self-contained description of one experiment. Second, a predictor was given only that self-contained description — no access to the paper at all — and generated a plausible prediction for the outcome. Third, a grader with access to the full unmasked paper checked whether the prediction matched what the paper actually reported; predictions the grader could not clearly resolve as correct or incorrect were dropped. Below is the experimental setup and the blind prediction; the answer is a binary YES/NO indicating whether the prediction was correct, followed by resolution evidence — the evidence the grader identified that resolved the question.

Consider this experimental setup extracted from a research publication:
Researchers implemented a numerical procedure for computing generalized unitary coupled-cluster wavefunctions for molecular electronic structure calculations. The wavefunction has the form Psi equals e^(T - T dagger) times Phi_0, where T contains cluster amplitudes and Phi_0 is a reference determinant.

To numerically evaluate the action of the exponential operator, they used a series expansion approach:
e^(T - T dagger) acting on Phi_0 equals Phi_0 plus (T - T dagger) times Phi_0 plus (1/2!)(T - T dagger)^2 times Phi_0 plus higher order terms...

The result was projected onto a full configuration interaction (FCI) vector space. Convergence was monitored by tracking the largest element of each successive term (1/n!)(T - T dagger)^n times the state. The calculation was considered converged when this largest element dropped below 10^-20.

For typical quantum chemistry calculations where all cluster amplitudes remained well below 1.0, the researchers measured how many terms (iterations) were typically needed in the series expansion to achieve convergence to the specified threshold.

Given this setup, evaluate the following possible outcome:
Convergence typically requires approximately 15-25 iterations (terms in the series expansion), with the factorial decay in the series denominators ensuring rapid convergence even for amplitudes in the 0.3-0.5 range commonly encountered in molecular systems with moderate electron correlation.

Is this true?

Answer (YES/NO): NO